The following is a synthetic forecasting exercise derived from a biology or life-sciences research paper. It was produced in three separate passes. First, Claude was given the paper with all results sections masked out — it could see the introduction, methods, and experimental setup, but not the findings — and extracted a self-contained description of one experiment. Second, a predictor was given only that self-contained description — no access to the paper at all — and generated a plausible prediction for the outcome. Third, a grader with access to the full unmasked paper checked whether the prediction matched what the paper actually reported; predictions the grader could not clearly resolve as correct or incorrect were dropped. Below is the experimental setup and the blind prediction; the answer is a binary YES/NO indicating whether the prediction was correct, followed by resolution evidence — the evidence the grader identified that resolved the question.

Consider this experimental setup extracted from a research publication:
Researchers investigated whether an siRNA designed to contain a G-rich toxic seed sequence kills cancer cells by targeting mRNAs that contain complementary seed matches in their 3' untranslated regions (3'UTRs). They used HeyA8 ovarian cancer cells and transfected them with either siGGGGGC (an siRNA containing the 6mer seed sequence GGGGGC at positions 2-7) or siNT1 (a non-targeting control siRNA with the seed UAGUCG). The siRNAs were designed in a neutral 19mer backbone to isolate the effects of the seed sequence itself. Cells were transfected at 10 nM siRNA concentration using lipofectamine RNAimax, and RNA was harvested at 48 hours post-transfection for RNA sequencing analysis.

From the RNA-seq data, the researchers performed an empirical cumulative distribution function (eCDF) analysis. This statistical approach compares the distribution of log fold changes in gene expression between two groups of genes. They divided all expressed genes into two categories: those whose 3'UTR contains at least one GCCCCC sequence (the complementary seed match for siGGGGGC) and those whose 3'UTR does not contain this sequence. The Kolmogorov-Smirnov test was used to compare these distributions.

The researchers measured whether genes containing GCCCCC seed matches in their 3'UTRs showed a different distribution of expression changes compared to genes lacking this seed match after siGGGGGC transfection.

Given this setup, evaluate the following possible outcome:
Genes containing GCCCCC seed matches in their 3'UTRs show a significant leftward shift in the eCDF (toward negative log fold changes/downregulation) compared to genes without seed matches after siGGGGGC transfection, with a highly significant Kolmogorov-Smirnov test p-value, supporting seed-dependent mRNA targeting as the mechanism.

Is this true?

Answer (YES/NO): YES